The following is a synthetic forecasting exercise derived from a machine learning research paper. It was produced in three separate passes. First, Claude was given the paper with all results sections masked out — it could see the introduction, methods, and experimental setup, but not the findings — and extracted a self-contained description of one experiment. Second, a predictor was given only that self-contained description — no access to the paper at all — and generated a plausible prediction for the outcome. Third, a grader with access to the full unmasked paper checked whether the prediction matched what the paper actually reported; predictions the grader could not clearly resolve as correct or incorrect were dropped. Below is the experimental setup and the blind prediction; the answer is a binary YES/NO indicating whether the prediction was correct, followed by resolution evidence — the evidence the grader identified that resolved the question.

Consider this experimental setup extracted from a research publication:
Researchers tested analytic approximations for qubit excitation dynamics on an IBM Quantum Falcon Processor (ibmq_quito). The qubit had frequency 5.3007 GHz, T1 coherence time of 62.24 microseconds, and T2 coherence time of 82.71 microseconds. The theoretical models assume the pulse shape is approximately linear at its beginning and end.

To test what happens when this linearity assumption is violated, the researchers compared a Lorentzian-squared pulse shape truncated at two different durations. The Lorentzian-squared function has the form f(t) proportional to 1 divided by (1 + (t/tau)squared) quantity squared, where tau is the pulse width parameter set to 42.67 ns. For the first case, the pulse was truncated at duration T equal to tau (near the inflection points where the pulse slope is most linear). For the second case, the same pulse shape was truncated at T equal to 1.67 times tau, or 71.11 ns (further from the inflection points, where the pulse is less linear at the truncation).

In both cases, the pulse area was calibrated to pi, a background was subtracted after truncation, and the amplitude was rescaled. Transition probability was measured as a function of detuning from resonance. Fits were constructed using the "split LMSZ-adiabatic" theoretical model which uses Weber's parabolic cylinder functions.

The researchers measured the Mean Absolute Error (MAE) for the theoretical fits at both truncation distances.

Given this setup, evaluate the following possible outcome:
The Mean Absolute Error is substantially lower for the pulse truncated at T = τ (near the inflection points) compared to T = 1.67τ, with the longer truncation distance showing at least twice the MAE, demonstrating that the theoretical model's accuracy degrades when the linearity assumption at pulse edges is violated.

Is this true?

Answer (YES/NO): YES